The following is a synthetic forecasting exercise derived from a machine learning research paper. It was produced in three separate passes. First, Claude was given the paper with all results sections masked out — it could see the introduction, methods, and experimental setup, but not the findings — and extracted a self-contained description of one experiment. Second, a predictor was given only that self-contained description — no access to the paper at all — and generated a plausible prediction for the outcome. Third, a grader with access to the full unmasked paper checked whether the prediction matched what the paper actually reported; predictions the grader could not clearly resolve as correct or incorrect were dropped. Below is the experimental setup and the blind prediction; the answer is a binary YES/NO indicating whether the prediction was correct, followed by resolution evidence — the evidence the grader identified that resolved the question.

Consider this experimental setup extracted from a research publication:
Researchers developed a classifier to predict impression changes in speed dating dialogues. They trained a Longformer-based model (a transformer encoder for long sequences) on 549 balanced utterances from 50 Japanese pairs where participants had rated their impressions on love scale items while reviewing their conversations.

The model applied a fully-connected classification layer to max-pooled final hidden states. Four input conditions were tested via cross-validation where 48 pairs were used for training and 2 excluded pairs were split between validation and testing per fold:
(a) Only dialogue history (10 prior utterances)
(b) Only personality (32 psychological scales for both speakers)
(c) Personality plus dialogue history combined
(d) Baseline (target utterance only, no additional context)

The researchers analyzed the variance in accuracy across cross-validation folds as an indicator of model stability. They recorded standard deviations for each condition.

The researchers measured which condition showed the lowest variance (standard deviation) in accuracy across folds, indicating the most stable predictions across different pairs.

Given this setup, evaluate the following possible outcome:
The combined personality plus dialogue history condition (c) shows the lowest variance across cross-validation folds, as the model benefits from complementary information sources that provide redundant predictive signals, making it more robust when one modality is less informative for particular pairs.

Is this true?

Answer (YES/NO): NO